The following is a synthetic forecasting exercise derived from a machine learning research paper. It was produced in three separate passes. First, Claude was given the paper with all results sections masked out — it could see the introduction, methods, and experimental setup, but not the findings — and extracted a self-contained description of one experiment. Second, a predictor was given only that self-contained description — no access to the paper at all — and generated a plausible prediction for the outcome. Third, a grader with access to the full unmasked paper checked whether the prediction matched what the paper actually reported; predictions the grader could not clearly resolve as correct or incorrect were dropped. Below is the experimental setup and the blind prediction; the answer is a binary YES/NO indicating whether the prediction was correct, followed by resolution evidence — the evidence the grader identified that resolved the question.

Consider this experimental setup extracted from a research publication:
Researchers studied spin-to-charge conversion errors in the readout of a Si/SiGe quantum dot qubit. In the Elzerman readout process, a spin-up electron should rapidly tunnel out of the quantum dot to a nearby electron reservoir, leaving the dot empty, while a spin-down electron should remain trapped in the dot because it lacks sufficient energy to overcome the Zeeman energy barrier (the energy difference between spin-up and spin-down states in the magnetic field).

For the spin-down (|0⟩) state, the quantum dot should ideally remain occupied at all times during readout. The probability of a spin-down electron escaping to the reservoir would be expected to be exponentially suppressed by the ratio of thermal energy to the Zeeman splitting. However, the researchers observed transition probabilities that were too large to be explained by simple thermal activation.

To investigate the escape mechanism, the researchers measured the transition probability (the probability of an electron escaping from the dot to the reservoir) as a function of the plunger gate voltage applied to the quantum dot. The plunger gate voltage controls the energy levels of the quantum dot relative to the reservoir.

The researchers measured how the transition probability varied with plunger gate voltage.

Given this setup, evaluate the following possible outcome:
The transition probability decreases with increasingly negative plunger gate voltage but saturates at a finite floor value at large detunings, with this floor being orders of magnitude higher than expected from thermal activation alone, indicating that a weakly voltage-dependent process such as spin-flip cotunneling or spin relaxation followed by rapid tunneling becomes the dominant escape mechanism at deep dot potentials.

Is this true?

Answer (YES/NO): NO